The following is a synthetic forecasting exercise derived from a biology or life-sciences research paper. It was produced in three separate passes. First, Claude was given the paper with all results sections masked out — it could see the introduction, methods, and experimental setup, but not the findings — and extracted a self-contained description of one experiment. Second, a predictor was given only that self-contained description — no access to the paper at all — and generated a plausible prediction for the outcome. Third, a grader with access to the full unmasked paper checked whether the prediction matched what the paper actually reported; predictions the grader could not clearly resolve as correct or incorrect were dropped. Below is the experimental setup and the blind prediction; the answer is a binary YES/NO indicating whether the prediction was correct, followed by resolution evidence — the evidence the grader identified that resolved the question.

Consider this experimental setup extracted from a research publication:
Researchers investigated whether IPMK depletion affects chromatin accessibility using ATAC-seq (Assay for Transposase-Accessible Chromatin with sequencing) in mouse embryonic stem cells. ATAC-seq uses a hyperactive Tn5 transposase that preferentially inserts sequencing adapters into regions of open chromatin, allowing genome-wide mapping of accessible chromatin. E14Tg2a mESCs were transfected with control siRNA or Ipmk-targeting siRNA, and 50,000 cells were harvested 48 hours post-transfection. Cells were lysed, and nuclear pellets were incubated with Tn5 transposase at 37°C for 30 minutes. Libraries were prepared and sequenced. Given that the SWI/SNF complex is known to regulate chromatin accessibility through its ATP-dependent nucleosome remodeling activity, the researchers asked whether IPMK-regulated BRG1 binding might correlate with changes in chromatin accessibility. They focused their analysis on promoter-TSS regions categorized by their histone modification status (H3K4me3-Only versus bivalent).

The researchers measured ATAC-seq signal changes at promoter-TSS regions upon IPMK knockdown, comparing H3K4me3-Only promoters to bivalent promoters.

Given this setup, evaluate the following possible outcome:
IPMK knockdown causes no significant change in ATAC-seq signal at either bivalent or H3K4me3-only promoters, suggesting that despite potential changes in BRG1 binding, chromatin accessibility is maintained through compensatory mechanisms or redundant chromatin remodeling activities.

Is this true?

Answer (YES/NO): NO